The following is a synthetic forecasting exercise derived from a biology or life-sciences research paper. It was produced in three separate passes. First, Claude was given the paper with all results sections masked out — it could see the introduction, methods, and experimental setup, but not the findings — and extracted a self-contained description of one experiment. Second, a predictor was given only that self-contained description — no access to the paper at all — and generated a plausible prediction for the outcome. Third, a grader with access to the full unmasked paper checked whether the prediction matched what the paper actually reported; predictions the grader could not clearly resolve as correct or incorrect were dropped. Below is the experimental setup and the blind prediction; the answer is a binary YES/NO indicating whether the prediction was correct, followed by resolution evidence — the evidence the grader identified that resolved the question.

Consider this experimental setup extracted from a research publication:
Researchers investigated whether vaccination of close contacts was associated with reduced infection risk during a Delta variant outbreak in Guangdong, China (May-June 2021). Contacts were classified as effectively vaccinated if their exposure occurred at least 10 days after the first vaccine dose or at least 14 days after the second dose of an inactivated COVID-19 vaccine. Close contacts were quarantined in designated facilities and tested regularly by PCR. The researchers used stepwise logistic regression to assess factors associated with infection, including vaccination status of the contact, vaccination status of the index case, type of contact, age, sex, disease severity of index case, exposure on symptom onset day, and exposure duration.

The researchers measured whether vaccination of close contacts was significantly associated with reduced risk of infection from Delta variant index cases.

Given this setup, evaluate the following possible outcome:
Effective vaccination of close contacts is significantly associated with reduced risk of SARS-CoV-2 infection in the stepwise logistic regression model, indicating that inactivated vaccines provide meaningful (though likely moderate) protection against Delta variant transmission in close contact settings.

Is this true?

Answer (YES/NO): NO